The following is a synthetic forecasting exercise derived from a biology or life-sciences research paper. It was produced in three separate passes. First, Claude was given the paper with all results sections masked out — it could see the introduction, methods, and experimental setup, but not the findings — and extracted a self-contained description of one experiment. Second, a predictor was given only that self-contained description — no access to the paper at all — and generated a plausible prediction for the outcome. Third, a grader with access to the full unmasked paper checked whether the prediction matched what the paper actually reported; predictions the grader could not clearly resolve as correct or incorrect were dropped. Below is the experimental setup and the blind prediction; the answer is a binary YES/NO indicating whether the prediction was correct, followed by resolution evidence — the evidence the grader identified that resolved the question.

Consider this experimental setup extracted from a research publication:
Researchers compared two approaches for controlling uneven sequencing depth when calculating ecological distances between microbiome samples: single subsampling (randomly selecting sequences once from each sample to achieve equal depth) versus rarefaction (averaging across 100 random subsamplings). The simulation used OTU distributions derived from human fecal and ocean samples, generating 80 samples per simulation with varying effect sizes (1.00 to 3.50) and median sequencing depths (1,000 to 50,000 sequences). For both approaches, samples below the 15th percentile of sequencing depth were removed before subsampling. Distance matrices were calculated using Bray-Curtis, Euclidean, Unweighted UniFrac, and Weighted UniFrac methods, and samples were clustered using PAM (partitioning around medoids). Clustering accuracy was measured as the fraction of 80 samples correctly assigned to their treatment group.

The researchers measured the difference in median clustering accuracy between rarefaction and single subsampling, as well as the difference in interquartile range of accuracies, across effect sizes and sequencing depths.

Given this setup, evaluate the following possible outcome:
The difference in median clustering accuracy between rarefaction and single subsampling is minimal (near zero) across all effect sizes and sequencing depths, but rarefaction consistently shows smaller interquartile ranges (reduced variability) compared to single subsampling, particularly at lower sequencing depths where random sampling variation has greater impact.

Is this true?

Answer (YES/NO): NO